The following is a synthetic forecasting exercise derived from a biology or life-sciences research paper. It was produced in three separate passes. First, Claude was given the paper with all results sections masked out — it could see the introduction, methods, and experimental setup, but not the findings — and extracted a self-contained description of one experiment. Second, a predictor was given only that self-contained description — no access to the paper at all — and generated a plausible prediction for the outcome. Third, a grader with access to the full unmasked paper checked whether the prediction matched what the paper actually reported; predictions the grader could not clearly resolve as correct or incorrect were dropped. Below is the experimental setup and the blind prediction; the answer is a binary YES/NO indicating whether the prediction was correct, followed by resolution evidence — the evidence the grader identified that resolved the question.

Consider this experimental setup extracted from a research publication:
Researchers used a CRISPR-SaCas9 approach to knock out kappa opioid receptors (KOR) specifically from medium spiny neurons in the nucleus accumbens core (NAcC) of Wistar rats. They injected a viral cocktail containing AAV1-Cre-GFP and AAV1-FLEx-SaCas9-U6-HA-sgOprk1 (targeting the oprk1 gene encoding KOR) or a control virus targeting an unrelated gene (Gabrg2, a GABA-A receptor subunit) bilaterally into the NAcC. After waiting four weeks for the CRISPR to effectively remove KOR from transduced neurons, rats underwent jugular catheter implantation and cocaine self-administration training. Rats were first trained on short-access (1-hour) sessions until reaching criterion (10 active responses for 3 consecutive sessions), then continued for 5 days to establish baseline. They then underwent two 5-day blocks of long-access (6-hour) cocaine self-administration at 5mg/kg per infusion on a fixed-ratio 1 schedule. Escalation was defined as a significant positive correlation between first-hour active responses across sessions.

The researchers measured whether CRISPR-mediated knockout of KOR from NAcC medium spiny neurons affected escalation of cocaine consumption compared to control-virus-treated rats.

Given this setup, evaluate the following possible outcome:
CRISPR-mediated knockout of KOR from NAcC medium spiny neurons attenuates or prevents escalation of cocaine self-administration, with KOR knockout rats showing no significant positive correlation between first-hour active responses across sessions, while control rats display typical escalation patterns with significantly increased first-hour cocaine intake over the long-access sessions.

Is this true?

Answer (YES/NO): NO